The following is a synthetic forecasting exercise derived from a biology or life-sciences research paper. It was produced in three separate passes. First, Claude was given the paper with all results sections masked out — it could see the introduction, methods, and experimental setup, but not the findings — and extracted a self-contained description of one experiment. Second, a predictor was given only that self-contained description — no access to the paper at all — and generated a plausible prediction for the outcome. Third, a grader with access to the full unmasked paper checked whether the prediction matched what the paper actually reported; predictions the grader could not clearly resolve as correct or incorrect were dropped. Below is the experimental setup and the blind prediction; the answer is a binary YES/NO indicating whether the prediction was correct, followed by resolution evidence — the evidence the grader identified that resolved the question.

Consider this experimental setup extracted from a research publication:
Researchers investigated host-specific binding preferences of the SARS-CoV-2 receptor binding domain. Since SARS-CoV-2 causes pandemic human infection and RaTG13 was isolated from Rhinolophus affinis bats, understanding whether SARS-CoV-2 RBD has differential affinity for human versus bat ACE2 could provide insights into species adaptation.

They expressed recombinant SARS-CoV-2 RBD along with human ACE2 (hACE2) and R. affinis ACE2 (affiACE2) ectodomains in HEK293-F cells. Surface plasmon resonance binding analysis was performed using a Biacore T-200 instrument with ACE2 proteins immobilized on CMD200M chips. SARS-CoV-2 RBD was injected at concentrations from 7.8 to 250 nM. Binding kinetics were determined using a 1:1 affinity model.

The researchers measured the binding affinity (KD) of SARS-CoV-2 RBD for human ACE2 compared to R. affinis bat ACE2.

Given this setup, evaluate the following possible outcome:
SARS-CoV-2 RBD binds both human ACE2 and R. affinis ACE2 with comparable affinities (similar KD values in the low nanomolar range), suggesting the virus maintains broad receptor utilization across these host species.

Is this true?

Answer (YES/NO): YES